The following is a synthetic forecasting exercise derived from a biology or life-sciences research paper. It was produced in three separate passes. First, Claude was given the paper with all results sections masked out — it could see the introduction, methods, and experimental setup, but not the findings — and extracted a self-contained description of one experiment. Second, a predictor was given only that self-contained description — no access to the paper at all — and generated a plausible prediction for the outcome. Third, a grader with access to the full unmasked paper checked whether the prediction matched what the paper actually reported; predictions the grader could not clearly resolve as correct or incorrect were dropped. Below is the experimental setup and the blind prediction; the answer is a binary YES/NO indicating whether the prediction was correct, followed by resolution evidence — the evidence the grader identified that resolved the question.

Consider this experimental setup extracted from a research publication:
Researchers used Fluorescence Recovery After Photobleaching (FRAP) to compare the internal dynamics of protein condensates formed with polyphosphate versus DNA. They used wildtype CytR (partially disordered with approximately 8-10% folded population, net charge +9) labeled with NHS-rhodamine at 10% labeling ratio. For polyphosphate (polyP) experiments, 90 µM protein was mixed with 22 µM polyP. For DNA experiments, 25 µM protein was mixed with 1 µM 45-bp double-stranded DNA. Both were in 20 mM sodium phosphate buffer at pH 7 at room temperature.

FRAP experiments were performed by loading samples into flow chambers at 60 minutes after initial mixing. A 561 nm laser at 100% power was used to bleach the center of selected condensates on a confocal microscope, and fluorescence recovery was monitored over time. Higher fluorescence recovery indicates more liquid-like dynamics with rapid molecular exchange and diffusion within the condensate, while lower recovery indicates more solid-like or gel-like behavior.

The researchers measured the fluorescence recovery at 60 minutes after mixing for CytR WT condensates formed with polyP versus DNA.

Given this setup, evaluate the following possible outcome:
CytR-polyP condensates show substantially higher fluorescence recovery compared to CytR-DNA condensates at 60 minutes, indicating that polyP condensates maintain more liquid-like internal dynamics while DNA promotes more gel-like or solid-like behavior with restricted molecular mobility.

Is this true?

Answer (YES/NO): NO